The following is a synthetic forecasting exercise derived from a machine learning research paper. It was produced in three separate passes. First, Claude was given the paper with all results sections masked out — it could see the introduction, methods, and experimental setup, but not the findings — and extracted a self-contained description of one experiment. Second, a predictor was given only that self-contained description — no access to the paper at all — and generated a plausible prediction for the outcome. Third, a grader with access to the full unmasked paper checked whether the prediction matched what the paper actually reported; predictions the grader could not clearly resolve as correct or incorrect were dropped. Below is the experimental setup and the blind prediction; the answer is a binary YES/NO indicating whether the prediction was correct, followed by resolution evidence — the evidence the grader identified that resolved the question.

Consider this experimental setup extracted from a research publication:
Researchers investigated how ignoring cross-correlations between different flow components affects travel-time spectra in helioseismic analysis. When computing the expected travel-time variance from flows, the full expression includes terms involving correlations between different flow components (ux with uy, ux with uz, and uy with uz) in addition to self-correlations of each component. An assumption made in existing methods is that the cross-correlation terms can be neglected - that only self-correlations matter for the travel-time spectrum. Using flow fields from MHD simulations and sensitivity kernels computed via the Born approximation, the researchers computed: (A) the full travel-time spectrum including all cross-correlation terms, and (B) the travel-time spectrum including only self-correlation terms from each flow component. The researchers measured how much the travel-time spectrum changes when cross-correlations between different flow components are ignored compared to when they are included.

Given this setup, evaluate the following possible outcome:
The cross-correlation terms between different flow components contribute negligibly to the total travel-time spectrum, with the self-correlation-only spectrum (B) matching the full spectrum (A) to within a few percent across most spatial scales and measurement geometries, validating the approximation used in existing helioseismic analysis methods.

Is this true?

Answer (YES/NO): NO